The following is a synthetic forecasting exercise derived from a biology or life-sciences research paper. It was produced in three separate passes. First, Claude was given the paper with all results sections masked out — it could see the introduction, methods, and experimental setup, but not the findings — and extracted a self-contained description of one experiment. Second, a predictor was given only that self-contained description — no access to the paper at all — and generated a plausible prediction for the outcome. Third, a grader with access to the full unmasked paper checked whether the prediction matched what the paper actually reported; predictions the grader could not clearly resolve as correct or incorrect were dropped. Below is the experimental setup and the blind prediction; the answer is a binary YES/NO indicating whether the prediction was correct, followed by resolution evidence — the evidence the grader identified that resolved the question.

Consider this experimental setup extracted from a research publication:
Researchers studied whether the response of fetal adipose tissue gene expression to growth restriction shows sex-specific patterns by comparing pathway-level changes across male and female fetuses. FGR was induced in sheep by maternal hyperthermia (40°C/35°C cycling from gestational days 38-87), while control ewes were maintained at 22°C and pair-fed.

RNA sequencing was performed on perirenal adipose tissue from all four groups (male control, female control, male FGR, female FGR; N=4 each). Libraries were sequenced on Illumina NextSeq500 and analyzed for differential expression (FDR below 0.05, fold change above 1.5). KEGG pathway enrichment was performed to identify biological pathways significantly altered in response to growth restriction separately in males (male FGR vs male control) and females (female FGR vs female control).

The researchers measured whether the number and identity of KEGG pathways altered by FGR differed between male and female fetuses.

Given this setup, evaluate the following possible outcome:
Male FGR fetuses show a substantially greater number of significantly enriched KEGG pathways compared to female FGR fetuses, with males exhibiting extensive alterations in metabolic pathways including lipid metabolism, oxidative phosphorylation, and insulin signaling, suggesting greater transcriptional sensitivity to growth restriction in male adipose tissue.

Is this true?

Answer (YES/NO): NO